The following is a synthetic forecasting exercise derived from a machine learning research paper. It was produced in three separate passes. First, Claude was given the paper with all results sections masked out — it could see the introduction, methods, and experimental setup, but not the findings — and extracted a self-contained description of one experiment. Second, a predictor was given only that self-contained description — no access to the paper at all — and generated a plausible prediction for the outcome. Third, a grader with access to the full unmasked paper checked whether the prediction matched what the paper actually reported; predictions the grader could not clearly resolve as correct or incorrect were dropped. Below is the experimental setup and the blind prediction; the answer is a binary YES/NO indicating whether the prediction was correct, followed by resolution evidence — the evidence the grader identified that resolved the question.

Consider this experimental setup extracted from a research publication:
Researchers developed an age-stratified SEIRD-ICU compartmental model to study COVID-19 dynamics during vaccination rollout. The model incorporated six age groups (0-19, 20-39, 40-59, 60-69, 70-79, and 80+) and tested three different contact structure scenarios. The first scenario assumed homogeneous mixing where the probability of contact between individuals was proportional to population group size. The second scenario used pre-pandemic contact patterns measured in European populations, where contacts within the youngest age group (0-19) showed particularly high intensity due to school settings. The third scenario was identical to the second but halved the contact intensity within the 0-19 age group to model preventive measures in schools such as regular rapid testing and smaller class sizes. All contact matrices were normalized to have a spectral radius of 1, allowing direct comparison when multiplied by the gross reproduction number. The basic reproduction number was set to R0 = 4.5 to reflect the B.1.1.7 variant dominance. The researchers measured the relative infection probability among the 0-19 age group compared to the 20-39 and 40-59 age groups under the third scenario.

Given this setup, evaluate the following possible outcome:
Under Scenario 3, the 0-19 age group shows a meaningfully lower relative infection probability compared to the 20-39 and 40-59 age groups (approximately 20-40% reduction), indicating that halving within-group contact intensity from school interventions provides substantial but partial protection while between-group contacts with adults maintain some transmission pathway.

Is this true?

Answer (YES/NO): NO